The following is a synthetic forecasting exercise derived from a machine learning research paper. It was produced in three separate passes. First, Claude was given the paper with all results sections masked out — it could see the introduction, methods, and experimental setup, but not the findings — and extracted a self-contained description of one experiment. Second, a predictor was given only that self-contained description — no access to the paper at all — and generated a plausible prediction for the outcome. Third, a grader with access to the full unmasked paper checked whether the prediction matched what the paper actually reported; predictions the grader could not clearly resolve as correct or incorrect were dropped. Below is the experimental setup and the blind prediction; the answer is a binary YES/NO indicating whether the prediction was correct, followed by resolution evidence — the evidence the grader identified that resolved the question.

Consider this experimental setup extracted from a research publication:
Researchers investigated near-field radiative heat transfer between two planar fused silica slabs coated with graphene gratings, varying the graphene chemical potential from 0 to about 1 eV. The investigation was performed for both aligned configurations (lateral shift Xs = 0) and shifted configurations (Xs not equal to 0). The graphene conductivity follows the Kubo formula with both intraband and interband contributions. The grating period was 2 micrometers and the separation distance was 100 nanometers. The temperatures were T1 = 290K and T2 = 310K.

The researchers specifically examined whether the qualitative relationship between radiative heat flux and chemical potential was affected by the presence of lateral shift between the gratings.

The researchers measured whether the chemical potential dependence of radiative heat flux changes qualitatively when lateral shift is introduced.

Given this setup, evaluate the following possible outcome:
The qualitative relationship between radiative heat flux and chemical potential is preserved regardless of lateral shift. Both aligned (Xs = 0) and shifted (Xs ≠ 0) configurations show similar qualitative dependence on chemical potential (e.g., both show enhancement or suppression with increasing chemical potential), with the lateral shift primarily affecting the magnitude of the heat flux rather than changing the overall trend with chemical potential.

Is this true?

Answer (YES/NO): YES